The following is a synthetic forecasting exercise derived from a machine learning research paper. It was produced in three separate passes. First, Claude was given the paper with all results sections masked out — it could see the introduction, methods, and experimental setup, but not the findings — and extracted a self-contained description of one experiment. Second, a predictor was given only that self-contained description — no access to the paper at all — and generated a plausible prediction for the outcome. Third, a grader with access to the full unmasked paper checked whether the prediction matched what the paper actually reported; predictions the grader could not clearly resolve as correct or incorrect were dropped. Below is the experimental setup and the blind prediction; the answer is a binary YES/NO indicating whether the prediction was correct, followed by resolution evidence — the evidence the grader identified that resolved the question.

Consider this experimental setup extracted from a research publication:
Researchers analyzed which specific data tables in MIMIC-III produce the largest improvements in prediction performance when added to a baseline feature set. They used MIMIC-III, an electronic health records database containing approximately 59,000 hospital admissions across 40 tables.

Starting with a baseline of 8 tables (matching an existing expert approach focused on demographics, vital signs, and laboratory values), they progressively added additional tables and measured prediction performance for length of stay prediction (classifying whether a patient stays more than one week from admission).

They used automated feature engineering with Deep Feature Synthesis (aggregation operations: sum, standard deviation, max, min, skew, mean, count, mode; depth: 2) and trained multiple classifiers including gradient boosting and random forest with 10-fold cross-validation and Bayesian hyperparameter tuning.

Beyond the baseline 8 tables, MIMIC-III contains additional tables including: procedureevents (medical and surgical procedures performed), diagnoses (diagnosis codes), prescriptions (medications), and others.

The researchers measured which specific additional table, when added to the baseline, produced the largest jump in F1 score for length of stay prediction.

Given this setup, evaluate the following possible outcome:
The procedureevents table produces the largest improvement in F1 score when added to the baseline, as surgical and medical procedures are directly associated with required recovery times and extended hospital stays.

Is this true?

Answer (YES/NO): YES